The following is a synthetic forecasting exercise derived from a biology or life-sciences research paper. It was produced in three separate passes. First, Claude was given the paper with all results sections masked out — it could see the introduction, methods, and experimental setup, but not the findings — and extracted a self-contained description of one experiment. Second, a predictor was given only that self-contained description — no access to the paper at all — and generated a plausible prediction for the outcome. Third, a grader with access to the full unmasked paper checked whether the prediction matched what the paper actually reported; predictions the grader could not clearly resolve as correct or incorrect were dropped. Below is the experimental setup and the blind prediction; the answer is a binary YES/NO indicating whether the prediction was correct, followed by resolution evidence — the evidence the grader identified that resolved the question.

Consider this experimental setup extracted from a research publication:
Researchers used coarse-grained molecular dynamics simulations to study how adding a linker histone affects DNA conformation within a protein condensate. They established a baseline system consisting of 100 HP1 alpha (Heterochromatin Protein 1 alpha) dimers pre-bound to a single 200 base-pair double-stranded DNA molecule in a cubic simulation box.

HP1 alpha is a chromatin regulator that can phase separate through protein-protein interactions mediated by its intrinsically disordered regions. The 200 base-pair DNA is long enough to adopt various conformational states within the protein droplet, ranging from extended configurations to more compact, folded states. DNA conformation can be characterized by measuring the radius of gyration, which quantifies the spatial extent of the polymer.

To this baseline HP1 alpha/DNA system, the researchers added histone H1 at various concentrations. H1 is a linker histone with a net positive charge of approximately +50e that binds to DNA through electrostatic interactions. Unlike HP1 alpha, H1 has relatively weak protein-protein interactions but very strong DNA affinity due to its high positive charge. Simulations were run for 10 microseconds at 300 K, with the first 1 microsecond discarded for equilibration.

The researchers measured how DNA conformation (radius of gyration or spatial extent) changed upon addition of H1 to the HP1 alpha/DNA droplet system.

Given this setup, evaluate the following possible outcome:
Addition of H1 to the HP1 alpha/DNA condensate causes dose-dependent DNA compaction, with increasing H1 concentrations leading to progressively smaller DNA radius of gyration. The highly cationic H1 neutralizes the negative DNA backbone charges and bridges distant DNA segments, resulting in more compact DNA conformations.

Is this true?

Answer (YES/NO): NO